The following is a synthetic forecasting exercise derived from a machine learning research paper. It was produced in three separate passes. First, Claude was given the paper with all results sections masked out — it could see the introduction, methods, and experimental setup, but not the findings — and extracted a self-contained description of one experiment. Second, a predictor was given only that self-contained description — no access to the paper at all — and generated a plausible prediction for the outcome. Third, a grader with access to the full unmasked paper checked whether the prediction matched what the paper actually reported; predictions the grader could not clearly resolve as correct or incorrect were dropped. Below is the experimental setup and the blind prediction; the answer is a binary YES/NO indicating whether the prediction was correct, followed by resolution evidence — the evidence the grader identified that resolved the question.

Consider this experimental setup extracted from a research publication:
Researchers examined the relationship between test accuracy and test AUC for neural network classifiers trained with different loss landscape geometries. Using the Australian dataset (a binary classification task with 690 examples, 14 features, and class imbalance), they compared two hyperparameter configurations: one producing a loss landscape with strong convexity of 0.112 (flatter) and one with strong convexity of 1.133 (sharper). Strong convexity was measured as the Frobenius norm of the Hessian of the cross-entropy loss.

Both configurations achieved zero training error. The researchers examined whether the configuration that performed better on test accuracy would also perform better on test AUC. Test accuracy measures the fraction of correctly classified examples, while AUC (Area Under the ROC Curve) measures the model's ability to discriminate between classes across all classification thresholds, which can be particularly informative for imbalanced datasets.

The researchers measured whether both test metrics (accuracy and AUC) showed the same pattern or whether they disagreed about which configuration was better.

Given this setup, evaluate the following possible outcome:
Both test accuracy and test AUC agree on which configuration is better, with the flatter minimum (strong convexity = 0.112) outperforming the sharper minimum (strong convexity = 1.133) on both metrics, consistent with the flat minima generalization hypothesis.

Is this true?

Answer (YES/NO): YES